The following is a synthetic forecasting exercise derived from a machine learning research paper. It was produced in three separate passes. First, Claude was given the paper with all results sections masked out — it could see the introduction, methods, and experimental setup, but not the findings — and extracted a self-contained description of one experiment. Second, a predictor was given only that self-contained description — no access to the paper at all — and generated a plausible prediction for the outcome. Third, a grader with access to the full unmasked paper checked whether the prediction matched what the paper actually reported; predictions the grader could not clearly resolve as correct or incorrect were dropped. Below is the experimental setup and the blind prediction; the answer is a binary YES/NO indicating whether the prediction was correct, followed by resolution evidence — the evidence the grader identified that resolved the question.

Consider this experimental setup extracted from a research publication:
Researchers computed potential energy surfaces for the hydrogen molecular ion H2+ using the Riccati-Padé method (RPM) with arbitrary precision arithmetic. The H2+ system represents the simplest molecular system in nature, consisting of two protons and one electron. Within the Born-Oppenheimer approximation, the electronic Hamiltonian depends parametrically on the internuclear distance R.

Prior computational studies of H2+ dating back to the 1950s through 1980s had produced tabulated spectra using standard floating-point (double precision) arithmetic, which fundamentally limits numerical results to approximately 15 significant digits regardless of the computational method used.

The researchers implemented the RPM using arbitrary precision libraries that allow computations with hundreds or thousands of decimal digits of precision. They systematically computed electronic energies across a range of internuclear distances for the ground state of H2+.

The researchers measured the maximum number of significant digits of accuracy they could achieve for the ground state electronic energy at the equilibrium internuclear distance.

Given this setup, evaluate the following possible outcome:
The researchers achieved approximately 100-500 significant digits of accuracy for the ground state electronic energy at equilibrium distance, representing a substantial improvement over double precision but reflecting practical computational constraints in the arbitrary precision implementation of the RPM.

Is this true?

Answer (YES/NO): YES